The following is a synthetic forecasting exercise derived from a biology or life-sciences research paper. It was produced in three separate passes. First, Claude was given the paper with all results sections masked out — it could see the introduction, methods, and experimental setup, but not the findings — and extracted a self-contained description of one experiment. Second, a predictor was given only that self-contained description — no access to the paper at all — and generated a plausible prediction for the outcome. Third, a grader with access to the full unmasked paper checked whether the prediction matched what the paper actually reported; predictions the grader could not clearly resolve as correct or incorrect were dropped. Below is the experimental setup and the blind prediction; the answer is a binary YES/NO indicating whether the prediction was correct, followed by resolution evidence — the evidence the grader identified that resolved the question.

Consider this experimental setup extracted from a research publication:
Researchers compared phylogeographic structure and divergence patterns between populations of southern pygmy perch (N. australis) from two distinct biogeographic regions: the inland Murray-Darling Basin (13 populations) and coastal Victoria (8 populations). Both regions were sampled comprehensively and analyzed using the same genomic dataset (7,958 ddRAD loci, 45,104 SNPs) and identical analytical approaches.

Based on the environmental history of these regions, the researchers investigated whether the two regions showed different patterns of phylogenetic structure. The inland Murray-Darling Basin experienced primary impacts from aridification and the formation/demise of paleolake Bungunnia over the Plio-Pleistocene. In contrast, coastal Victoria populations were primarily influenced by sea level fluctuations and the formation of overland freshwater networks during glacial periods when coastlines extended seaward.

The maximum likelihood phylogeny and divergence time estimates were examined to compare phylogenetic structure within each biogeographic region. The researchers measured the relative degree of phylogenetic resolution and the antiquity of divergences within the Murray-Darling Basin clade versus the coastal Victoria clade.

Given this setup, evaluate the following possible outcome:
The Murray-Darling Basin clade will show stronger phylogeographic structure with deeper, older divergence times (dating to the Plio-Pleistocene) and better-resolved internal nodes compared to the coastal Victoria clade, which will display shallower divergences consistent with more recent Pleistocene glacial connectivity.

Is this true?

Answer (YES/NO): NO